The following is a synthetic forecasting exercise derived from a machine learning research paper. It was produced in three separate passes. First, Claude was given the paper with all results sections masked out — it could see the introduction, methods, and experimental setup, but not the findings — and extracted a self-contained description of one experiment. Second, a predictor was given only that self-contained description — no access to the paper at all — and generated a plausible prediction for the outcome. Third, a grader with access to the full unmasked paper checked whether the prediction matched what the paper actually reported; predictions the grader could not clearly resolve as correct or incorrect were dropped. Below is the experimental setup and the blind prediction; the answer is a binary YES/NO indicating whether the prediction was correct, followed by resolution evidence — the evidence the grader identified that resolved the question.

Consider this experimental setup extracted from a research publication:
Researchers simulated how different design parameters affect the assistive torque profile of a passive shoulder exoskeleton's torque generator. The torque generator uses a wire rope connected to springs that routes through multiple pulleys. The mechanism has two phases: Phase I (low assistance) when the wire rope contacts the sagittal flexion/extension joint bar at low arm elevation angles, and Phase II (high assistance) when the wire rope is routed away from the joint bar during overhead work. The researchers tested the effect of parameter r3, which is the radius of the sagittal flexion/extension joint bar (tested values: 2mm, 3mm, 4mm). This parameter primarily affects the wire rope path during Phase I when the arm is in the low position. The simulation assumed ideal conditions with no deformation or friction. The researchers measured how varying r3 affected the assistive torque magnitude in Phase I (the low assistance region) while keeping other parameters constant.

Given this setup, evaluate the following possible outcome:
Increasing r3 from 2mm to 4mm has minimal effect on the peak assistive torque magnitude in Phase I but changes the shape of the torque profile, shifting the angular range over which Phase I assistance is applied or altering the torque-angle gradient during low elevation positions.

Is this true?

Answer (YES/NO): NO